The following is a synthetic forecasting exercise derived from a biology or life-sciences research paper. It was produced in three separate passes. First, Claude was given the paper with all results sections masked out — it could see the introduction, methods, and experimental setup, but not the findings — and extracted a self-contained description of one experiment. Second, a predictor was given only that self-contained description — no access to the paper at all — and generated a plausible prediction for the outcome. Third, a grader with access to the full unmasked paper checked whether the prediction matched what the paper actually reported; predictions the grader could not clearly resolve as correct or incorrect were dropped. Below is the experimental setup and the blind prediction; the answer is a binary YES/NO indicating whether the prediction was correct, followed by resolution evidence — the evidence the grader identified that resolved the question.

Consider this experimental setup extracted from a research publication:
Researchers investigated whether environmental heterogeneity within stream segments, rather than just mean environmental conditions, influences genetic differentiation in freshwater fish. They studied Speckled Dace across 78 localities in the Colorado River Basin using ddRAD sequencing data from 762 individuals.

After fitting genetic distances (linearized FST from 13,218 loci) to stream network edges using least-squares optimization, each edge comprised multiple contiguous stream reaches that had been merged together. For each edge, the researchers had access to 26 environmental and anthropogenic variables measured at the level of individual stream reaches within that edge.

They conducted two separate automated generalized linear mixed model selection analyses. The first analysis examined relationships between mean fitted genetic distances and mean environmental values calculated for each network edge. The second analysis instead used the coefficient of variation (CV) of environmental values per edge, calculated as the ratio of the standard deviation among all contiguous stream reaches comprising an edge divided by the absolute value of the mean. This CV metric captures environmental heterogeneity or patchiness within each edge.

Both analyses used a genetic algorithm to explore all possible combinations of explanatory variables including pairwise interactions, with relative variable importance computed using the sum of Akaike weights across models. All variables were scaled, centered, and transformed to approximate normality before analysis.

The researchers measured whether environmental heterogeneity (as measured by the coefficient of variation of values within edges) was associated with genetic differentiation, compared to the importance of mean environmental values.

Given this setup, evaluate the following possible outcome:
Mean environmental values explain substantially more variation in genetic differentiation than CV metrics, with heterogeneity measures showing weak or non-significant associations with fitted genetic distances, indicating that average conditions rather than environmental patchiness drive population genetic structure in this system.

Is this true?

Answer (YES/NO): NO